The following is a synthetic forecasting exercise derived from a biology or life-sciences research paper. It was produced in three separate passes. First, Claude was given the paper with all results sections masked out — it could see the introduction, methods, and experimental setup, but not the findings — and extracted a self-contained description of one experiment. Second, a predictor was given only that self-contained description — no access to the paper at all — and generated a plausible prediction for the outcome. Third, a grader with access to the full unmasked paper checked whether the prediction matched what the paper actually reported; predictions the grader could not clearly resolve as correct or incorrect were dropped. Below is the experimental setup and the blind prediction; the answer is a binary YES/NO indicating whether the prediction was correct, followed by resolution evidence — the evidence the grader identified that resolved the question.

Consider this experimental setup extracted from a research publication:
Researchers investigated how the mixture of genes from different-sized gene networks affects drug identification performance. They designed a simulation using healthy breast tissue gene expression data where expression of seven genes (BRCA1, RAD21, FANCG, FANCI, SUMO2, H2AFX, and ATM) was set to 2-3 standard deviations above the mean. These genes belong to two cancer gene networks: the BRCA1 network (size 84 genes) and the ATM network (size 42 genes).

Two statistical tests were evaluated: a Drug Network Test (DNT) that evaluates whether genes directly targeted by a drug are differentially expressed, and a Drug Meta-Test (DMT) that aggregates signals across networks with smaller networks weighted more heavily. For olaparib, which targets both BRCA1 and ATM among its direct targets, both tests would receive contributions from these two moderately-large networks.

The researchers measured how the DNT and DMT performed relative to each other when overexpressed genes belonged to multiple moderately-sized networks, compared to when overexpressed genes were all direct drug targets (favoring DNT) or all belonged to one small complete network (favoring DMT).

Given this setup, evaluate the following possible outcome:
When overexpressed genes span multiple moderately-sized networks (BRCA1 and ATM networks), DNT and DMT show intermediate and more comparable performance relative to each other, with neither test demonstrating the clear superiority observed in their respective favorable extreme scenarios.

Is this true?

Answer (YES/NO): NO